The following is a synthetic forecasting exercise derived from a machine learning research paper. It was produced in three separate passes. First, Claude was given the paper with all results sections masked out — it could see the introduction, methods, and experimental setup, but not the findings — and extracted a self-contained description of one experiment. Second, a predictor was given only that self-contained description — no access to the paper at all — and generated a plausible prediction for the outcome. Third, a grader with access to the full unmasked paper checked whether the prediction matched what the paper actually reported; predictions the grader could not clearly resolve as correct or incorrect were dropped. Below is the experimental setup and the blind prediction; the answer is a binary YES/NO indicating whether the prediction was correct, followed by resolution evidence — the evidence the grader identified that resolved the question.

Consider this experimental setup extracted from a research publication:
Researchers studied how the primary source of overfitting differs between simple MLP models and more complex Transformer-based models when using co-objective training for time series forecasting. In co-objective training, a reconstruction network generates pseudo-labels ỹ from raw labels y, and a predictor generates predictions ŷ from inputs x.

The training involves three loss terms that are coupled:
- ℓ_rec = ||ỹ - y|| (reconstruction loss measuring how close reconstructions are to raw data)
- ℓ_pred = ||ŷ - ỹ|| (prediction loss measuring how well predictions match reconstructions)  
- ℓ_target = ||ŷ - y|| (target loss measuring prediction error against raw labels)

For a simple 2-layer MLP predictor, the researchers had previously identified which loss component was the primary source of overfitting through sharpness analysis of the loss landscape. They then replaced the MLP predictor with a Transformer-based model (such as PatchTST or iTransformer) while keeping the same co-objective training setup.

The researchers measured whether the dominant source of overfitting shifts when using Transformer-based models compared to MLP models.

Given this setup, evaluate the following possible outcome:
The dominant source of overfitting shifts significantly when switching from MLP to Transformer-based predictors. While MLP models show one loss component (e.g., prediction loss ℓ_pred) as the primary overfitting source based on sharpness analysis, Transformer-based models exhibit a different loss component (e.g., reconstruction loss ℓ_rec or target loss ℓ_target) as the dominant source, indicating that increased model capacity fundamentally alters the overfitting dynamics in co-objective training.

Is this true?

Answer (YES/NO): NO